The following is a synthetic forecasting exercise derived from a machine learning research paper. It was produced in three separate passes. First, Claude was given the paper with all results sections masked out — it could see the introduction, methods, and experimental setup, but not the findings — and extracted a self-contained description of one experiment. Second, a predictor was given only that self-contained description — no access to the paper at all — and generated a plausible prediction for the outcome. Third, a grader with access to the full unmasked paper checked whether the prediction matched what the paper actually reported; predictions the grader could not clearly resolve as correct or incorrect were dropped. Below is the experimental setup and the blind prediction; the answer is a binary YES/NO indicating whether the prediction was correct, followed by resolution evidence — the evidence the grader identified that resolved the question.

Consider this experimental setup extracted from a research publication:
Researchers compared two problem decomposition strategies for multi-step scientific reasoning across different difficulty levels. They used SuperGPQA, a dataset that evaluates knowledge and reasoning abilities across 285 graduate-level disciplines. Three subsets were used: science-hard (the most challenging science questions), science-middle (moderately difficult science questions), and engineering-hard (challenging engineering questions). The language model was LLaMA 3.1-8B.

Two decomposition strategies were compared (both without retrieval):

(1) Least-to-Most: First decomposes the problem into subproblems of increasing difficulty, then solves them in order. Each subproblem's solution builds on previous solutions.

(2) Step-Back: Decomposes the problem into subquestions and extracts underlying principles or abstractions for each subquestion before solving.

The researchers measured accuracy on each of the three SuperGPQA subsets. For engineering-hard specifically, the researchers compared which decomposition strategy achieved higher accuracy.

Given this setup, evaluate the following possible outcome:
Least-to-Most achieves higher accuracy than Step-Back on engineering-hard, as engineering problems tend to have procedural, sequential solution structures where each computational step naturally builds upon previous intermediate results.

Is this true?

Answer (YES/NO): YES